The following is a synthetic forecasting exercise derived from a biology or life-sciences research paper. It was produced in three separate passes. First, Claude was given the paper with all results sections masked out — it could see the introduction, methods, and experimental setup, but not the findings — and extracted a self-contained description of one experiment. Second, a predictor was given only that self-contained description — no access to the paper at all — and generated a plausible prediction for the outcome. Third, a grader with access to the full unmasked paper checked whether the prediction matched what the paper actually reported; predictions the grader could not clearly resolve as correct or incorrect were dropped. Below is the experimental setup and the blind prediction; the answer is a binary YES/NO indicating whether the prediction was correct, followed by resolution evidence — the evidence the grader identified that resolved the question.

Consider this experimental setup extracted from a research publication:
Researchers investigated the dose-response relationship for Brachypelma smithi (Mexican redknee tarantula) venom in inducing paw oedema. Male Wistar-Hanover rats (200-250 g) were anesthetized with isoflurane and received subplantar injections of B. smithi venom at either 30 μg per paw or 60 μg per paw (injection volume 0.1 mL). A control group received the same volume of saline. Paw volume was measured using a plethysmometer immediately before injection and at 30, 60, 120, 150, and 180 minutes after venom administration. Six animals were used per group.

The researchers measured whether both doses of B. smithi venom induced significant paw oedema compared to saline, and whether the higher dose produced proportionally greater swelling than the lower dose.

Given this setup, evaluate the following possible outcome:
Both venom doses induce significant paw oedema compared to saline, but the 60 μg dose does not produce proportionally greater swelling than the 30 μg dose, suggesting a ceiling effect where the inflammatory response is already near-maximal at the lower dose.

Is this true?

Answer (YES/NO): NO